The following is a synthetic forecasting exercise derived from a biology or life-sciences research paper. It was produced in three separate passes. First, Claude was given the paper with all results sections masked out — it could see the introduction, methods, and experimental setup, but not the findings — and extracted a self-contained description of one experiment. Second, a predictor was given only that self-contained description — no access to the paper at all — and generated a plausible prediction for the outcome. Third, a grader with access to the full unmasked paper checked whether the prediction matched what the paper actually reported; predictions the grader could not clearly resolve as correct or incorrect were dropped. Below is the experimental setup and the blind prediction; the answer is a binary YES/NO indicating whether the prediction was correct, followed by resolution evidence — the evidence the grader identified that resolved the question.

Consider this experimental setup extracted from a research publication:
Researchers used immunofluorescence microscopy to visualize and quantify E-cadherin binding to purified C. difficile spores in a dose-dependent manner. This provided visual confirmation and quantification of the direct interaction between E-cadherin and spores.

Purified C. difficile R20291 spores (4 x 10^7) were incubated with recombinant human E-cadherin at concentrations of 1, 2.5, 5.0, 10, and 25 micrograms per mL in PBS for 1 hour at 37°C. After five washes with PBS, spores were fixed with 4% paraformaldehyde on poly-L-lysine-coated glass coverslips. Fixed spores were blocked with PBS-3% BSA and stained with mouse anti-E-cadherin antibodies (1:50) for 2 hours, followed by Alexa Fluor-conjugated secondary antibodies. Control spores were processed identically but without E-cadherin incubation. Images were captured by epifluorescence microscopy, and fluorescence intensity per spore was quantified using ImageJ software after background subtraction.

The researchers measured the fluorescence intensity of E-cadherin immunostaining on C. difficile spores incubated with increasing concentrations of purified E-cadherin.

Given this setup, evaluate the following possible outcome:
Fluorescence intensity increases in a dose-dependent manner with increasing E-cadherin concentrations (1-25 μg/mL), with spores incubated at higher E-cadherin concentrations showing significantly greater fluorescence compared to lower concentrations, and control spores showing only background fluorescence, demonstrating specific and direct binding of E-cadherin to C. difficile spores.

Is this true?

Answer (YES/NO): YES